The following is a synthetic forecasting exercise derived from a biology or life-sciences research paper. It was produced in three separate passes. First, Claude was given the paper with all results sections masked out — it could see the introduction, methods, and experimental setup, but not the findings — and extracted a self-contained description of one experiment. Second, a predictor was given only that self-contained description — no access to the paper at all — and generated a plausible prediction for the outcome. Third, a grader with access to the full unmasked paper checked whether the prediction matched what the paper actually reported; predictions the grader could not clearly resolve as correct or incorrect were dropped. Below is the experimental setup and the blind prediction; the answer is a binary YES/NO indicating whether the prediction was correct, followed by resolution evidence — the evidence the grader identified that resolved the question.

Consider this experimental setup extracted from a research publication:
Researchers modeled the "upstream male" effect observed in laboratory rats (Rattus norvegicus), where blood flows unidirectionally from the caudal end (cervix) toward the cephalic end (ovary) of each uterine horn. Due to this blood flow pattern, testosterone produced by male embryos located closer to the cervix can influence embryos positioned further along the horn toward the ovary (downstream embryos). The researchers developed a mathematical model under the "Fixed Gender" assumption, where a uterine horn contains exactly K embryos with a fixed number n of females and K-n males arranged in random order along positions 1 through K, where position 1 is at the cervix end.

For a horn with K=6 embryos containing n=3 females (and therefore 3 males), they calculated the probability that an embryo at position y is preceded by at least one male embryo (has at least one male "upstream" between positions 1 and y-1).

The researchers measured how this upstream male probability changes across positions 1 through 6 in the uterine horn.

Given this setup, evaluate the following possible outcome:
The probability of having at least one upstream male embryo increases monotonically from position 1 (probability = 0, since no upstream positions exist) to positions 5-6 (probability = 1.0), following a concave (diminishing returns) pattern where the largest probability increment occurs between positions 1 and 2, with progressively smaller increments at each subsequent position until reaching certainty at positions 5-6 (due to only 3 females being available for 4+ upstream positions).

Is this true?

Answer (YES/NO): YES